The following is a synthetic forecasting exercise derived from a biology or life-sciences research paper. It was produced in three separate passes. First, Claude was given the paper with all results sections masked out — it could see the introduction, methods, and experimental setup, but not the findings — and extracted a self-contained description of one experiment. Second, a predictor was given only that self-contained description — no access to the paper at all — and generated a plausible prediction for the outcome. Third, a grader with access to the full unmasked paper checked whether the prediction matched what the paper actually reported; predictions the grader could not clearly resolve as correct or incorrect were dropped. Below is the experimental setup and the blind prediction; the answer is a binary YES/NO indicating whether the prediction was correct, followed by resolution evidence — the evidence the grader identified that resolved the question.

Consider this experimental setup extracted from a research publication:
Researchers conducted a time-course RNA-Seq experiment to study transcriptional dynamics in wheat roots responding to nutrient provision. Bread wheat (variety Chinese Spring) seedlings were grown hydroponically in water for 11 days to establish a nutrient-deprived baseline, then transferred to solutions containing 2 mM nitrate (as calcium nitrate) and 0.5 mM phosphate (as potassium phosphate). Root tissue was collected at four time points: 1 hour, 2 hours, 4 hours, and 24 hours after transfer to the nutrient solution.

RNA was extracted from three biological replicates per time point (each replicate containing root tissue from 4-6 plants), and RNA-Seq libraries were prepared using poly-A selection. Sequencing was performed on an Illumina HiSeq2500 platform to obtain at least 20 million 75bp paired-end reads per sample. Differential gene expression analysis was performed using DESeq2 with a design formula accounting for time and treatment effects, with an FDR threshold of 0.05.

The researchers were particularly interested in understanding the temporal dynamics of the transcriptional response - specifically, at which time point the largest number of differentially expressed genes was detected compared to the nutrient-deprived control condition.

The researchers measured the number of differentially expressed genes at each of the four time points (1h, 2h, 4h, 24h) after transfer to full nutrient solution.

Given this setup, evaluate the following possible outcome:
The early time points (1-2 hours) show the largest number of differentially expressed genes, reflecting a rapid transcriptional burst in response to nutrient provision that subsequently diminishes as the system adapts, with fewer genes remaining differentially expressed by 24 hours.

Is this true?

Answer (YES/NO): NO